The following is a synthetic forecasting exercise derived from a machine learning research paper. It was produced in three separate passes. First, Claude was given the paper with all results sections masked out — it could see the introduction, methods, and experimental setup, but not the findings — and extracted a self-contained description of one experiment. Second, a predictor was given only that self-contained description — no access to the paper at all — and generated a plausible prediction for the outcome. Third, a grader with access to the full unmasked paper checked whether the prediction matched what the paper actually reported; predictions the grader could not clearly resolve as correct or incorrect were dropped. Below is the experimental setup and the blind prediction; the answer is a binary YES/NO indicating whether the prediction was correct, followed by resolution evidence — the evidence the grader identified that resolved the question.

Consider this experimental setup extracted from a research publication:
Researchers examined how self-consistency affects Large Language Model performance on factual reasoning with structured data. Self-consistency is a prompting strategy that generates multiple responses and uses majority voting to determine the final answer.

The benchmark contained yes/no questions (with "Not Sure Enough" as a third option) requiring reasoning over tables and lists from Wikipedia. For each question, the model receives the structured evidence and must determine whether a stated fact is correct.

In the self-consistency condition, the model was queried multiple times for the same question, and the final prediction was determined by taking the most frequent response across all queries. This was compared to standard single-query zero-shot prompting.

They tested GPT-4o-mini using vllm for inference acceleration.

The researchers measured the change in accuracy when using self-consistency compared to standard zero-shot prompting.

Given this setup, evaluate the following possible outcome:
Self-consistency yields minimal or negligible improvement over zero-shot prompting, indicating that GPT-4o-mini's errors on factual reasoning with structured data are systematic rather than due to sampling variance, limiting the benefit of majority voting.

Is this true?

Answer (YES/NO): YES